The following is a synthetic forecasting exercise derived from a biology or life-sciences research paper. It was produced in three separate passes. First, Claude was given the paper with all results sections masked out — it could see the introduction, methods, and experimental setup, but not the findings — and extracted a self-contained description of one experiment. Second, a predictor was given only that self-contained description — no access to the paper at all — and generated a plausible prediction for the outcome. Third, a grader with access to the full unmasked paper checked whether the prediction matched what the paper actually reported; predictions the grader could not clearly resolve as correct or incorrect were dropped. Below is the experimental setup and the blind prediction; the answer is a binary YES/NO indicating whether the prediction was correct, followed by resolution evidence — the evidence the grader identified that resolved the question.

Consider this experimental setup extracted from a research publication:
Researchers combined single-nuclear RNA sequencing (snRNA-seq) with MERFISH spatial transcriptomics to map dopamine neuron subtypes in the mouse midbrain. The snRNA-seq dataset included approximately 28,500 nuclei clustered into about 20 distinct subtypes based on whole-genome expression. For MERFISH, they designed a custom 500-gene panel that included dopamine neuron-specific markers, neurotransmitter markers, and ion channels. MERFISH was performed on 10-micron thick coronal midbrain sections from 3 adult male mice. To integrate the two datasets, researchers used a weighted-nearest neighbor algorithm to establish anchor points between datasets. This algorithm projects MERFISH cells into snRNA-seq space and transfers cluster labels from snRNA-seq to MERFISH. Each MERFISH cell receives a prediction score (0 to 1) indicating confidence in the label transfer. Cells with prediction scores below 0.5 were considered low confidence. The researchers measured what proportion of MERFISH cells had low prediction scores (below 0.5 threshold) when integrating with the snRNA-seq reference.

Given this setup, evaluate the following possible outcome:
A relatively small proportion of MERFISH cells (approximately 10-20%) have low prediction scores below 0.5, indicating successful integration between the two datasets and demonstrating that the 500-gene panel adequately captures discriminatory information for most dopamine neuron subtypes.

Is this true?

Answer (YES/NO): NO